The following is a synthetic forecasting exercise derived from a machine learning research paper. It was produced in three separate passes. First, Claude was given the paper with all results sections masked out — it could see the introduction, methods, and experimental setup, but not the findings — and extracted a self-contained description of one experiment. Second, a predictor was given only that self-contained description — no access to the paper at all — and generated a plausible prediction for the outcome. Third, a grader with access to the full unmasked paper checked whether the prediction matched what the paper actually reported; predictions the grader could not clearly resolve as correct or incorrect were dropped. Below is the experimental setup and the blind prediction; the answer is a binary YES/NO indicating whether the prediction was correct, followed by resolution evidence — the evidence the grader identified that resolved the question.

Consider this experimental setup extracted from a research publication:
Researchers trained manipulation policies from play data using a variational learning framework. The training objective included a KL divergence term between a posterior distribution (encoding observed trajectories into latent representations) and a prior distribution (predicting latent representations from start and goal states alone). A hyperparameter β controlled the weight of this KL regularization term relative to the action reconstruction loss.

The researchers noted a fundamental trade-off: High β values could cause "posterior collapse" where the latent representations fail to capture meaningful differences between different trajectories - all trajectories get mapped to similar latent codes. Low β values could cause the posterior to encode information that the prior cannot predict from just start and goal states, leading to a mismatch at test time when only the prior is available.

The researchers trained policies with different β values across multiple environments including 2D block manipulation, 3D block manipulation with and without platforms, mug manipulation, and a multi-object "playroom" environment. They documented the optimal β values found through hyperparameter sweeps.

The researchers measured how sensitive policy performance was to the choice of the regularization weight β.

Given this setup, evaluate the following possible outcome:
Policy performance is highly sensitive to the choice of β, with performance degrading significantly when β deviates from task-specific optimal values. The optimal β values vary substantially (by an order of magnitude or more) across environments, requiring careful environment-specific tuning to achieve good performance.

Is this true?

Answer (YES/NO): YES